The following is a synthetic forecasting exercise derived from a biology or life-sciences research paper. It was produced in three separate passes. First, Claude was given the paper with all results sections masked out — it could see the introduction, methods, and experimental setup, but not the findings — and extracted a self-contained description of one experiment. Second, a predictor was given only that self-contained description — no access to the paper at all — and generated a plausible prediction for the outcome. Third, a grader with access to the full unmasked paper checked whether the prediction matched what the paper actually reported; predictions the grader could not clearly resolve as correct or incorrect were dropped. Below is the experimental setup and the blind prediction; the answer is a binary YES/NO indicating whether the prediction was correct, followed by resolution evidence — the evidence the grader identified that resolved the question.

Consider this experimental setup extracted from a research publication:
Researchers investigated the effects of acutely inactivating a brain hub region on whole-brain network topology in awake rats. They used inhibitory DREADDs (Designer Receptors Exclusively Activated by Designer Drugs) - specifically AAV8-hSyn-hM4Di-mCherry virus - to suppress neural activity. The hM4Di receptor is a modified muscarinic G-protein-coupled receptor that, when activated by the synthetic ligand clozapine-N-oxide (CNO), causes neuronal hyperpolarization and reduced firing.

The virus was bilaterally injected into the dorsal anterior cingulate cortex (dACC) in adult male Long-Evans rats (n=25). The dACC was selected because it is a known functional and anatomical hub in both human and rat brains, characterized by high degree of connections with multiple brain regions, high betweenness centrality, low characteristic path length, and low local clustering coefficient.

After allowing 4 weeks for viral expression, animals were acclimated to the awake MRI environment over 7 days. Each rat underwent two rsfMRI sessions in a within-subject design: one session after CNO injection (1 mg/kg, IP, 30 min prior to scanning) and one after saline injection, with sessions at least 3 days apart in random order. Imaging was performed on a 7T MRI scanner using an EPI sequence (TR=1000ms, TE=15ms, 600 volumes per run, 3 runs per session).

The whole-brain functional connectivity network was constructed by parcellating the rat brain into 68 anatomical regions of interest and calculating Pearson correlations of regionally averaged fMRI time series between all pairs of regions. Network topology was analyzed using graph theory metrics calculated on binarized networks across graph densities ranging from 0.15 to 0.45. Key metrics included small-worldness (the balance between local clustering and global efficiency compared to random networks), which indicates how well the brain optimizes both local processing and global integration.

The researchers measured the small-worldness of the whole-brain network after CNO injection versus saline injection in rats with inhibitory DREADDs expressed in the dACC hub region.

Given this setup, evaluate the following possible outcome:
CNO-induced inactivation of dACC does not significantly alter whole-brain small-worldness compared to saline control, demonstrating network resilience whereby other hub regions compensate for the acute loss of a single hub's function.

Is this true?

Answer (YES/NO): NO